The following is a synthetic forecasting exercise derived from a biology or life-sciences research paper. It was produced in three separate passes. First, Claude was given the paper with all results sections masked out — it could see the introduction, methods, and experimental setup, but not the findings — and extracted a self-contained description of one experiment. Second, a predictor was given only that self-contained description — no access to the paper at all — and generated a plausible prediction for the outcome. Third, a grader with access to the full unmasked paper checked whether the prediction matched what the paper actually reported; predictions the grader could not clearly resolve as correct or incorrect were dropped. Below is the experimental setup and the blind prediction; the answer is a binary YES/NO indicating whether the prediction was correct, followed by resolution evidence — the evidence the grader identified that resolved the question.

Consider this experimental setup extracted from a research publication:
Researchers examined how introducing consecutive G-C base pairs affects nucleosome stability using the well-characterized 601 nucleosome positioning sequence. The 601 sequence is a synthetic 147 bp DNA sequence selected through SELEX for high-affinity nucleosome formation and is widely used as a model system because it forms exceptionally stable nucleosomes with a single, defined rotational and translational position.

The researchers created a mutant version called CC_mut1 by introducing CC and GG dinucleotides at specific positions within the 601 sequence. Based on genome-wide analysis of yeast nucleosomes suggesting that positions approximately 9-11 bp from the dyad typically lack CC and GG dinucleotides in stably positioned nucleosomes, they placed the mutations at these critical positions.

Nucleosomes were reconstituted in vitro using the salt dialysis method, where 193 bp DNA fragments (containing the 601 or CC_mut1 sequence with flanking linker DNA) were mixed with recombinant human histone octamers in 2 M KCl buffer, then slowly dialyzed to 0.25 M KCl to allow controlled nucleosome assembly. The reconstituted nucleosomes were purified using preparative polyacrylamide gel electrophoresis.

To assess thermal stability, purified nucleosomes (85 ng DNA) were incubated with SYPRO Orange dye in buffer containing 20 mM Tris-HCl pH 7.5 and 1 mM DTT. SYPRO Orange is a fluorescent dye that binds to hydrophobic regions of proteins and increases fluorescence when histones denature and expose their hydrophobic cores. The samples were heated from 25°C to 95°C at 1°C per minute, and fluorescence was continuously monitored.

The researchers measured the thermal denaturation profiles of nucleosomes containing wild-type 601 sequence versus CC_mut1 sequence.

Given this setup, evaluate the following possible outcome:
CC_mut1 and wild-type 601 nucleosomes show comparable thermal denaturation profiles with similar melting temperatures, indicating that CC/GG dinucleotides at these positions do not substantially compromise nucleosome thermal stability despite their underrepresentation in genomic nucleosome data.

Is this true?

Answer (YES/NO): YES